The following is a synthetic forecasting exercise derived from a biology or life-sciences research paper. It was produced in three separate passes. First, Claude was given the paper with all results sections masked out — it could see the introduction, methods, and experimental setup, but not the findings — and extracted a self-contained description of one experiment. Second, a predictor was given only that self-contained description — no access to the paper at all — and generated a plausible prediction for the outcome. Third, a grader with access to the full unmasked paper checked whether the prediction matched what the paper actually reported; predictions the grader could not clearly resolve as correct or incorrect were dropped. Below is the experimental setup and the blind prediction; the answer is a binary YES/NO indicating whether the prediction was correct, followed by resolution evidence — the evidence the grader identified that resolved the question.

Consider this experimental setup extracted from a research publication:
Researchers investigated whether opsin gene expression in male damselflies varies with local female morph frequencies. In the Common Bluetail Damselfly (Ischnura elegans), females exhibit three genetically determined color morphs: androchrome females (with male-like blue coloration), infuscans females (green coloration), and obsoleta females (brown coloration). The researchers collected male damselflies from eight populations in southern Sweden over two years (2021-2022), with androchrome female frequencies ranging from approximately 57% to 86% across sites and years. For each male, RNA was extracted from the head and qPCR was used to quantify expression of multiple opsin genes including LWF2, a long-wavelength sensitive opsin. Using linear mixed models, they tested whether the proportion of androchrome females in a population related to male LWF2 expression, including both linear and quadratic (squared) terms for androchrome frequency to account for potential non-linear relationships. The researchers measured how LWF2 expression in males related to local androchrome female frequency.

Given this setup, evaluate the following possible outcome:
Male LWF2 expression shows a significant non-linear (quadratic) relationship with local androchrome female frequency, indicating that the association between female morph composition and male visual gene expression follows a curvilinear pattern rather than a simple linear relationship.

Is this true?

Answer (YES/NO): YES